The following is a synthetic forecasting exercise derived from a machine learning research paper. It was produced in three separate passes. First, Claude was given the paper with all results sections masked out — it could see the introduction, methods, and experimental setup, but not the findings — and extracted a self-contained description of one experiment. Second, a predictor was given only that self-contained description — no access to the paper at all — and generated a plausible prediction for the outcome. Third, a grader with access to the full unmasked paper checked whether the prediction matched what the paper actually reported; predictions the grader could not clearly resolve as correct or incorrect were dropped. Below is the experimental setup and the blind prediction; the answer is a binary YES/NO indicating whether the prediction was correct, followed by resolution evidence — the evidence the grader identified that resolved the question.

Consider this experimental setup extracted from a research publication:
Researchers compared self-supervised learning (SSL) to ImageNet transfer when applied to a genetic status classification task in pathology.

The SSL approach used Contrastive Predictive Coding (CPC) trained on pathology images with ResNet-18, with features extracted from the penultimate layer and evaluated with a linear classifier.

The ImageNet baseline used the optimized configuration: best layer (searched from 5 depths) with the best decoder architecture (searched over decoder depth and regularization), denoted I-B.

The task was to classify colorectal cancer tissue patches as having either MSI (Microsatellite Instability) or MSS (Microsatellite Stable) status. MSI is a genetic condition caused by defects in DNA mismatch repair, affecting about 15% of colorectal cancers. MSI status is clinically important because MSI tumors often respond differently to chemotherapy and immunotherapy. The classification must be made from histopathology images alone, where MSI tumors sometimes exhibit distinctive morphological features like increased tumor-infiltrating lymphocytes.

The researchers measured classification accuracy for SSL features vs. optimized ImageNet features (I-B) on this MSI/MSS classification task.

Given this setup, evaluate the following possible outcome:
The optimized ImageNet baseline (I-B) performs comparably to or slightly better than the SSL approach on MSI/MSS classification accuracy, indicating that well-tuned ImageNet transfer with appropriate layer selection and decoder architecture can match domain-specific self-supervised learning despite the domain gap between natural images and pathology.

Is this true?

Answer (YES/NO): NO